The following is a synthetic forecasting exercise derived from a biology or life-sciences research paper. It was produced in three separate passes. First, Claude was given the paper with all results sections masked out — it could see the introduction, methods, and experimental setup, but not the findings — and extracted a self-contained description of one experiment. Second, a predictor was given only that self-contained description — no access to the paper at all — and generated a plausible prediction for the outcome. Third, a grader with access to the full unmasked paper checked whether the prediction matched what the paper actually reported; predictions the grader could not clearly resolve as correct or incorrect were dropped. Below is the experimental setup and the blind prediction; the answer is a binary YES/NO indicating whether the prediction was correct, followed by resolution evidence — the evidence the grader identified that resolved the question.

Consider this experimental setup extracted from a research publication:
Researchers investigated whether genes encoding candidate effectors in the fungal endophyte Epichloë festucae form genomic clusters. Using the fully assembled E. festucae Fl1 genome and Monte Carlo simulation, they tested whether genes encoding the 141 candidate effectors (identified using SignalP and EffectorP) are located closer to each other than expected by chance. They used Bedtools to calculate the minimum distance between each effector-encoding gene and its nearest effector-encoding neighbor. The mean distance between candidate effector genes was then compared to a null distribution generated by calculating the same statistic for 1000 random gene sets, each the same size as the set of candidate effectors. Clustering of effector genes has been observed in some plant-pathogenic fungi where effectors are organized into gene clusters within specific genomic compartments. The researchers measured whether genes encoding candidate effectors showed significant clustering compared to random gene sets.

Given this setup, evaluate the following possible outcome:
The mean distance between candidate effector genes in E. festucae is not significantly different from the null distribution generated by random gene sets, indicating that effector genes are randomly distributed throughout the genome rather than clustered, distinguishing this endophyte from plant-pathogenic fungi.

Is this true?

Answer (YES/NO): YES